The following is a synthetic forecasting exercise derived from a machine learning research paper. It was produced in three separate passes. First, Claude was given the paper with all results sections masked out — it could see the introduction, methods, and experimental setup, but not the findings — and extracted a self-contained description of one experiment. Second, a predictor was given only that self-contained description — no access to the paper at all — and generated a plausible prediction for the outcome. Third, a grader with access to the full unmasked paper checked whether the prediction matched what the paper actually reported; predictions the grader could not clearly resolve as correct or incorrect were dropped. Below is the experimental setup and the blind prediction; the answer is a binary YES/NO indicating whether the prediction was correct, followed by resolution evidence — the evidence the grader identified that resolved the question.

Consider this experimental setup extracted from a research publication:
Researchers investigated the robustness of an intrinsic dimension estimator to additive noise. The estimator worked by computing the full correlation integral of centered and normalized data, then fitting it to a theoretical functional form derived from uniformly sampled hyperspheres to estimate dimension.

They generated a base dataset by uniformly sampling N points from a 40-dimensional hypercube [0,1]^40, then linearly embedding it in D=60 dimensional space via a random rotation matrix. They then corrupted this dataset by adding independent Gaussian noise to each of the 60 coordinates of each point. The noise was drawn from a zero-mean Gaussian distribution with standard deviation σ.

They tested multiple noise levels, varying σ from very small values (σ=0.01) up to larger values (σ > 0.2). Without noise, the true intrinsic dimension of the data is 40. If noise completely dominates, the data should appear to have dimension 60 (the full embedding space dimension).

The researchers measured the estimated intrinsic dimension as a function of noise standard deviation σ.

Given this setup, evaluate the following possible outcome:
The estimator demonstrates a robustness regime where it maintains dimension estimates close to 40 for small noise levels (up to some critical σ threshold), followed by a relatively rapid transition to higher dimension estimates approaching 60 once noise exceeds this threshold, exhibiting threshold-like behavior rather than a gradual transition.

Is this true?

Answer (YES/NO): YES